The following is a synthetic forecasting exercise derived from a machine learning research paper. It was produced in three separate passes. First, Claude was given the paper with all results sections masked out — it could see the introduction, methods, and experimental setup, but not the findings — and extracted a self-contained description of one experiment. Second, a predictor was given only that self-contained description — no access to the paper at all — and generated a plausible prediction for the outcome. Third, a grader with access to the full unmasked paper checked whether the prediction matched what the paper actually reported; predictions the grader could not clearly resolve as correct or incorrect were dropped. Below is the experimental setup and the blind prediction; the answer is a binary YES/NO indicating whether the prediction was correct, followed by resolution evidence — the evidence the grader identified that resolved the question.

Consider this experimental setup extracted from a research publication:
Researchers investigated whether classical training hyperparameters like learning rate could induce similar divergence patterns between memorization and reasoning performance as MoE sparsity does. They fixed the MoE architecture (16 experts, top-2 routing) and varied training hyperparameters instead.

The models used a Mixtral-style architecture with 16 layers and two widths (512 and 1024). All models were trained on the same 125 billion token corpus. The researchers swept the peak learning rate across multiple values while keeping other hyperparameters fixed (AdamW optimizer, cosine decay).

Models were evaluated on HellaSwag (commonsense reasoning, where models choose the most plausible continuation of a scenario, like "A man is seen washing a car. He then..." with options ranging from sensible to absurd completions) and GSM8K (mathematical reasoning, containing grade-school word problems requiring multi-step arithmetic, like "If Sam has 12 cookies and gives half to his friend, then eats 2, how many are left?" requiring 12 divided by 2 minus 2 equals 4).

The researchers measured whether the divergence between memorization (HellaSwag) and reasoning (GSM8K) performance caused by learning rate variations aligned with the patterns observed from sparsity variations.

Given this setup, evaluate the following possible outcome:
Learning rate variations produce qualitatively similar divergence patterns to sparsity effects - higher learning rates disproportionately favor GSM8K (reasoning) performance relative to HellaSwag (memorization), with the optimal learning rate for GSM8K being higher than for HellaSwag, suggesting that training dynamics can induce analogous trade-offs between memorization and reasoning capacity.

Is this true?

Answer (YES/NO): NO